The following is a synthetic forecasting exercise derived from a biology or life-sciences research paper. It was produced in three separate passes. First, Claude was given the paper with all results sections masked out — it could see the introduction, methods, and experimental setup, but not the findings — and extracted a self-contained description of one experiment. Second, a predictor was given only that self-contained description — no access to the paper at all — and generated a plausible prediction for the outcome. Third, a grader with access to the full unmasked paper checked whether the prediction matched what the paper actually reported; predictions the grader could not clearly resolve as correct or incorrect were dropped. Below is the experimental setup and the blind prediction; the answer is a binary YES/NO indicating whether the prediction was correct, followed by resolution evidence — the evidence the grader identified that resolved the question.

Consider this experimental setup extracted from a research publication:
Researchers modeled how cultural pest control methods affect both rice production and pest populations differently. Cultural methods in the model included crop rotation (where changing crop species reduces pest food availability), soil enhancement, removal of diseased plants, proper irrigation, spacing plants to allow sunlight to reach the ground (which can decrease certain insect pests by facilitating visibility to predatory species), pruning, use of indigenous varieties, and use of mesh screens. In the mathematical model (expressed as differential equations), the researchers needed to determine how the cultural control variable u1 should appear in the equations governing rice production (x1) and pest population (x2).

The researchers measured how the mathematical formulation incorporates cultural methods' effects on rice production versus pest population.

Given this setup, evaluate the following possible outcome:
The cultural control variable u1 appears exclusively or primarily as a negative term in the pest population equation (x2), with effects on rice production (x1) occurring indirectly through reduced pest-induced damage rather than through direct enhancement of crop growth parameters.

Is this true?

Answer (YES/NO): NO